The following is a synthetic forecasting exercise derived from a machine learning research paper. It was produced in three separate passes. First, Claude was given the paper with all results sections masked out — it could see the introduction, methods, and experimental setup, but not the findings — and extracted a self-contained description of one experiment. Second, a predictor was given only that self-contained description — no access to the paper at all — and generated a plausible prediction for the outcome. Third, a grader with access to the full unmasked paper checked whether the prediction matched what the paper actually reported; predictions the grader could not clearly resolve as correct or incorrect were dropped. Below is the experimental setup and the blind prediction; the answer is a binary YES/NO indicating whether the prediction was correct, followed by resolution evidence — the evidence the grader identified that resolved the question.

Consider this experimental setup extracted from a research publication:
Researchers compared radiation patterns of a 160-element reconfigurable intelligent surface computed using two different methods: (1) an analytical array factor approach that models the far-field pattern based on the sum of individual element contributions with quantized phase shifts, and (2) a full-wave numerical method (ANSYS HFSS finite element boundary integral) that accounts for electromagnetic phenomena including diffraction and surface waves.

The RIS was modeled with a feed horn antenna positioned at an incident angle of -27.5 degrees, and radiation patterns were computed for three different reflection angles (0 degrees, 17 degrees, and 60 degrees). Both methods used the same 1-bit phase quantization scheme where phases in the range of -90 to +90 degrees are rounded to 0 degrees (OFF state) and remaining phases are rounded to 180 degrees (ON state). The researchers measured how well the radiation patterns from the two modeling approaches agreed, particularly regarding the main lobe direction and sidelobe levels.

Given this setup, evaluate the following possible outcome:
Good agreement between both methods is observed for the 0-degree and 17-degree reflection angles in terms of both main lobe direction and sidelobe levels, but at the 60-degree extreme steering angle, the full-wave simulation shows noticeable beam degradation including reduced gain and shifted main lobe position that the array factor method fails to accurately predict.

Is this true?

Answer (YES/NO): NO